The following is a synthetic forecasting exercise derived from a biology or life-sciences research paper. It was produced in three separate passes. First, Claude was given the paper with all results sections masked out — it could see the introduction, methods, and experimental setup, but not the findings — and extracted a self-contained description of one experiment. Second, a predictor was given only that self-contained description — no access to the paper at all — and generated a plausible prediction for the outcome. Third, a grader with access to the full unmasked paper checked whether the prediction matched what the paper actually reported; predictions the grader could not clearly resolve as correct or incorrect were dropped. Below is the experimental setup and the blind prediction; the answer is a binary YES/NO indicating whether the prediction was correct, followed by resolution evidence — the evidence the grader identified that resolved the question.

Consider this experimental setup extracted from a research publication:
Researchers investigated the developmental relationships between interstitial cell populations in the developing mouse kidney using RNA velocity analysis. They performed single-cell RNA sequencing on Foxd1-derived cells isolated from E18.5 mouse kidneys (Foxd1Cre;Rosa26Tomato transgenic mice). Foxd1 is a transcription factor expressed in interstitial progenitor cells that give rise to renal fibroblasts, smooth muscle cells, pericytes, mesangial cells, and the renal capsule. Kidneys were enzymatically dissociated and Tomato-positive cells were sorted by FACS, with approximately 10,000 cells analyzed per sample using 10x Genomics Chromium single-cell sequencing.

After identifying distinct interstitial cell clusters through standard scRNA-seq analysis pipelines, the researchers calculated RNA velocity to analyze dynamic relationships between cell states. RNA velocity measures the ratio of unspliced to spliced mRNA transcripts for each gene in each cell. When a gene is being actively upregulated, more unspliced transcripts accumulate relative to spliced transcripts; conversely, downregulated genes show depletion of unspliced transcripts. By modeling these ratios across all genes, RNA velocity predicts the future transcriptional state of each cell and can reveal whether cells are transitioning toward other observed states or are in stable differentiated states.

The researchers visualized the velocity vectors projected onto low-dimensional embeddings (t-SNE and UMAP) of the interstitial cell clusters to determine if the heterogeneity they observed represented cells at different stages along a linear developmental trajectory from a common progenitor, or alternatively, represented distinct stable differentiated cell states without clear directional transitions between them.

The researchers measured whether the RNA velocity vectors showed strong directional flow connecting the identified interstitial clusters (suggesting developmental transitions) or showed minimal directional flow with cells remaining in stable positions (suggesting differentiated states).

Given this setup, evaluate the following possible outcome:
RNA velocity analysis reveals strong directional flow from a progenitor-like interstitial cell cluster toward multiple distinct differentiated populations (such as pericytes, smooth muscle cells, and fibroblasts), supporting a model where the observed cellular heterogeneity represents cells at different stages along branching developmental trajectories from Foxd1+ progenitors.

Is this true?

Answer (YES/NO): NO